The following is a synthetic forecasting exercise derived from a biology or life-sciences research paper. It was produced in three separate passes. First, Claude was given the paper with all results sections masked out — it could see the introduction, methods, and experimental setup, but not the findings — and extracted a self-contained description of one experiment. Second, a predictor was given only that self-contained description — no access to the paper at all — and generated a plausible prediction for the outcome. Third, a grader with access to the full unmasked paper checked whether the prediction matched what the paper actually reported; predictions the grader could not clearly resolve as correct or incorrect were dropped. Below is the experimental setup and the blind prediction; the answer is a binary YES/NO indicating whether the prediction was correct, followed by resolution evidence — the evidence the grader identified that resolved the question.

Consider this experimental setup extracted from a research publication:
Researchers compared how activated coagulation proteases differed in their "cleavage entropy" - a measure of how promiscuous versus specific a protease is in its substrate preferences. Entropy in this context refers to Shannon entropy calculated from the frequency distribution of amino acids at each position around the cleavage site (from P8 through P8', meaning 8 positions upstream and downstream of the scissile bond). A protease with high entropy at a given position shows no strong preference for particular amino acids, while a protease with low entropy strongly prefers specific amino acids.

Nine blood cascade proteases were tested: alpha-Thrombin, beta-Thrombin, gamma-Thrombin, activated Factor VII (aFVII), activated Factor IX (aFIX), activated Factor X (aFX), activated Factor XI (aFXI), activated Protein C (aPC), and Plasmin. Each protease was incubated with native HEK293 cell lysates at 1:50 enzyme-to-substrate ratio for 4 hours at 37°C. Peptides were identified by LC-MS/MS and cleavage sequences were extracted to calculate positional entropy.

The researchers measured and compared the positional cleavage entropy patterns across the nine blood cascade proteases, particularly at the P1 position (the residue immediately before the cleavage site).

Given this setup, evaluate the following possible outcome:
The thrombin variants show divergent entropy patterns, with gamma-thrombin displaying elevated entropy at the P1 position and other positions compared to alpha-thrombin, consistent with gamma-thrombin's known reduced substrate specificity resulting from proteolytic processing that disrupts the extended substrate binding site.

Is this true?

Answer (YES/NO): NO